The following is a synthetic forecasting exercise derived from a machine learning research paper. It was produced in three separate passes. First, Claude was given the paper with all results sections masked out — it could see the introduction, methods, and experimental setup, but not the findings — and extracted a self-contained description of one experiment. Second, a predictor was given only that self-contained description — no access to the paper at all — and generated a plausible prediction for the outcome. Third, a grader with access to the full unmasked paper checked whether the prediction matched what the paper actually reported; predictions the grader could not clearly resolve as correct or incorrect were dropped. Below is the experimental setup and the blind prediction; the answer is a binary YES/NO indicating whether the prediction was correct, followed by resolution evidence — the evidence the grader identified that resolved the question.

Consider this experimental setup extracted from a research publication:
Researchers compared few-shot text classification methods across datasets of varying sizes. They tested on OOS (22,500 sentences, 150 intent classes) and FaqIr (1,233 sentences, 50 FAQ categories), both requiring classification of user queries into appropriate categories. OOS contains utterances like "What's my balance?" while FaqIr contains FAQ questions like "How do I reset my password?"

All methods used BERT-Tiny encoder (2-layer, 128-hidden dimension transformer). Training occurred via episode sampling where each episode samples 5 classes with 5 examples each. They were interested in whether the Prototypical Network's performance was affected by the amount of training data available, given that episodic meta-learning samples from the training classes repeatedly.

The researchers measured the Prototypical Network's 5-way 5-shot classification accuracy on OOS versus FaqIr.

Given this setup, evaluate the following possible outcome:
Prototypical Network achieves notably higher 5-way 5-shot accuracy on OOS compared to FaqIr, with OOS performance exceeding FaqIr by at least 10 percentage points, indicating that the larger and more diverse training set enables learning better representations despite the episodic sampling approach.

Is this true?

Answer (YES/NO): NO